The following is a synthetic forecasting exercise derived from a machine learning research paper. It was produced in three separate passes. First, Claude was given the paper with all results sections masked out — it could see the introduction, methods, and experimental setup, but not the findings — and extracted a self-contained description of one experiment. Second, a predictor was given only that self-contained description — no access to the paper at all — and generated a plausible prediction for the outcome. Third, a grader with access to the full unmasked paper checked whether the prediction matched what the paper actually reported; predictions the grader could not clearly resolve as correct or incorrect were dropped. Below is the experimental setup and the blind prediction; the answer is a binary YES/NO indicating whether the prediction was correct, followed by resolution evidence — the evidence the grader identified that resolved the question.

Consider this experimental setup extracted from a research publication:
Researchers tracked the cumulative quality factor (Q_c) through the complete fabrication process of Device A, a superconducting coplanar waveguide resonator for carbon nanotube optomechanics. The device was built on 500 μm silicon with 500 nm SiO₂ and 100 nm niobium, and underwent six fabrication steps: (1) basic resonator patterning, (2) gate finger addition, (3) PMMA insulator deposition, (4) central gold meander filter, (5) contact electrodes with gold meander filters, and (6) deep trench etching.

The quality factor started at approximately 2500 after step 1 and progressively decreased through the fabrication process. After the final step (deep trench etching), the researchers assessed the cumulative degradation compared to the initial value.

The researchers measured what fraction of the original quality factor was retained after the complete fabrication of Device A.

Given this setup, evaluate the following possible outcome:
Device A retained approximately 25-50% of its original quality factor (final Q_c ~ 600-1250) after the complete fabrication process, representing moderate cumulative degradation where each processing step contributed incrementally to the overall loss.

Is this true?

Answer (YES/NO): NO